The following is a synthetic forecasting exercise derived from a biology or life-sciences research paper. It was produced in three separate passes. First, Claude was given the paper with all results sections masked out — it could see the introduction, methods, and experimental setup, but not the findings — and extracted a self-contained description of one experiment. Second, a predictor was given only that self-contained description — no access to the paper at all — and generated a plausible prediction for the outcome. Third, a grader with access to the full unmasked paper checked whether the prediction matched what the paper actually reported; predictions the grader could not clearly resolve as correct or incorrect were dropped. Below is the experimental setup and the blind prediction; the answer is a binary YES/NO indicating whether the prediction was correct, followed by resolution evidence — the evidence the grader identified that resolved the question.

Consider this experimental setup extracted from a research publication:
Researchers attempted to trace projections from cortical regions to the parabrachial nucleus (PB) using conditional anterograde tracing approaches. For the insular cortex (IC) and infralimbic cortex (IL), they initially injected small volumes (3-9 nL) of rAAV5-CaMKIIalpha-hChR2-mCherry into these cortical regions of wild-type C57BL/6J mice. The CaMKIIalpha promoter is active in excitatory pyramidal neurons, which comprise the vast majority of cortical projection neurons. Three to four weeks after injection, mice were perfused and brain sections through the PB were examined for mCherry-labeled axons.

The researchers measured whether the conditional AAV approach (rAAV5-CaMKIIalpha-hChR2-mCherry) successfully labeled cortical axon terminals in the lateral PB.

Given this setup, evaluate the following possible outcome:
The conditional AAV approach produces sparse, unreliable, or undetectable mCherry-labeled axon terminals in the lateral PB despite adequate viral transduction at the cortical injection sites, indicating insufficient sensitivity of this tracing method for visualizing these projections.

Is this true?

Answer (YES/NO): YES